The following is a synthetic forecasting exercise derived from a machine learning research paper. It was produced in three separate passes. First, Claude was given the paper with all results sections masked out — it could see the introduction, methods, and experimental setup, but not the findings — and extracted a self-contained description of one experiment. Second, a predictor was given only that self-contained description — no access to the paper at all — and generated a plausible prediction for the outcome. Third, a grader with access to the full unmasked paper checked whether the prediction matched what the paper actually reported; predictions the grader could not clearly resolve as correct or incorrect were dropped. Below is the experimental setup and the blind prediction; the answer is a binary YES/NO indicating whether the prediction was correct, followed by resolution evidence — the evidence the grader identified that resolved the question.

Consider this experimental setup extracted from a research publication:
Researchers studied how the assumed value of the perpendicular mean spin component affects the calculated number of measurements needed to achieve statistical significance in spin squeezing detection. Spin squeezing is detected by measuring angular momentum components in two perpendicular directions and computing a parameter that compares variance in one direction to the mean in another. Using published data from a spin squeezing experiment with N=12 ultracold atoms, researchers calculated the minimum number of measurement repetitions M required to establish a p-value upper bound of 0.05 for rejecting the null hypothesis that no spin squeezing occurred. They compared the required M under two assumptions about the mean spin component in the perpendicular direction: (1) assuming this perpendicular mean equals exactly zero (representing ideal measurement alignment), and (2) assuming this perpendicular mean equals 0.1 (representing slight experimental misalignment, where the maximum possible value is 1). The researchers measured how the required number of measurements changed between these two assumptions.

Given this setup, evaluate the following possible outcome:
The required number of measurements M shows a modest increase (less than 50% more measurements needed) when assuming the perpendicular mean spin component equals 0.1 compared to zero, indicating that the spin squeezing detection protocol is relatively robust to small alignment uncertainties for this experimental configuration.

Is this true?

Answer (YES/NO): YES